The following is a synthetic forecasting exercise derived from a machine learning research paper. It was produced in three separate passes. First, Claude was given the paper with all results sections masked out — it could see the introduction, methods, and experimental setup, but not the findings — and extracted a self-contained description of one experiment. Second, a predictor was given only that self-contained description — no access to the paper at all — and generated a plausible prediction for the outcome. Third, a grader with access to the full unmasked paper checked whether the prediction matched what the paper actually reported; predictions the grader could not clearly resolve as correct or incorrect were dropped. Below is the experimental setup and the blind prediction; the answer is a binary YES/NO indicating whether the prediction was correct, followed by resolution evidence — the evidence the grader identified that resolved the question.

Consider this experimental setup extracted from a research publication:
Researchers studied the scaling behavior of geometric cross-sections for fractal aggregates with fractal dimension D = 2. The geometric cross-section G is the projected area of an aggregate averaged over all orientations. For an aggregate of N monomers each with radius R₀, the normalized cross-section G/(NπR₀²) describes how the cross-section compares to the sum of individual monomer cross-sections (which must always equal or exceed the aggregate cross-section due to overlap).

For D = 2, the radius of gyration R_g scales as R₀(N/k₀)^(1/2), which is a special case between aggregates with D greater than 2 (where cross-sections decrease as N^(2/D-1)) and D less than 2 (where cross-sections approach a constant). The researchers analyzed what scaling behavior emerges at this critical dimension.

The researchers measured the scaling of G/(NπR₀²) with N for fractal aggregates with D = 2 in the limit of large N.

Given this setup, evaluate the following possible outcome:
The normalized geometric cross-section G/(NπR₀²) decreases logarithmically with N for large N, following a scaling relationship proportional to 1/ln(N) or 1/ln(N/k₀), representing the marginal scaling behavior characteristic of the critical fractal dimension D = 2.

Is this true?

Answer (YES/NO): YES